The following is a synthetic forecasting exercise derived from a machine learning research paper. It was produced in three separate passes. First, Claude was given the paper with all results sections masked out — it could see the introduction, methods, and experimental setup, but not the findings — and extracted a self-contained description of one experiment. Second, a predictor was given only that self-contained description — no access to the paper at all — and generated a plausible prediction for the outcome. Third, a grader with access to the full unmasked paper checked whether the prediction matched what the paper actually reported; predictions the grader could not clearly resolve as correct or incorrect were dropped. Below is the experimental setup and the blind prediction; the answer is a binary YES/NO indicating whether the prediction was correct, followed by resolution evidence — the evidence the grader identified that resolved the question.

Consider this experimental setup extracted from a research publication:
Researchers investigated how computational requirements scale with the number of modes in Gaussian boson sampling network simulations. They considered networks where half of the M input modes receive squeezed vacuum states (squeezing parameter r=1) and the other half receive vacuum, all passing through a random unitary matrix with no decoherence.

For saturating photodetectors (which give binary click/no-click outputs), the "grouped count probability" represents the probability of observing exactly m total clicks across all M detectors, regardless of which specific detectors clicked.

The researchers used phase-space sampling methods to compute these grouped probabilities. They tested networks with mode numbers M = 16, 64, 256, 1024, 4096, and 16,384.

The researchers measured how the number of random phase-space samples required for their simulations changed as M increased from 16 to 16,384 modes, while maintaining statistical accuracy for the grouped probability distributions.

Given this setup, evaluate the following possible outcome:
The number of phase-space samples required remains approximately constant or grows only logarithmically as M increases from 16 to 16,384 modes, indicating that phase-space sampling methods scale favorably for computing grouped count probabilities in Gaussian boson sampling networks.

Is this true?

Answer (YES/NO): NO